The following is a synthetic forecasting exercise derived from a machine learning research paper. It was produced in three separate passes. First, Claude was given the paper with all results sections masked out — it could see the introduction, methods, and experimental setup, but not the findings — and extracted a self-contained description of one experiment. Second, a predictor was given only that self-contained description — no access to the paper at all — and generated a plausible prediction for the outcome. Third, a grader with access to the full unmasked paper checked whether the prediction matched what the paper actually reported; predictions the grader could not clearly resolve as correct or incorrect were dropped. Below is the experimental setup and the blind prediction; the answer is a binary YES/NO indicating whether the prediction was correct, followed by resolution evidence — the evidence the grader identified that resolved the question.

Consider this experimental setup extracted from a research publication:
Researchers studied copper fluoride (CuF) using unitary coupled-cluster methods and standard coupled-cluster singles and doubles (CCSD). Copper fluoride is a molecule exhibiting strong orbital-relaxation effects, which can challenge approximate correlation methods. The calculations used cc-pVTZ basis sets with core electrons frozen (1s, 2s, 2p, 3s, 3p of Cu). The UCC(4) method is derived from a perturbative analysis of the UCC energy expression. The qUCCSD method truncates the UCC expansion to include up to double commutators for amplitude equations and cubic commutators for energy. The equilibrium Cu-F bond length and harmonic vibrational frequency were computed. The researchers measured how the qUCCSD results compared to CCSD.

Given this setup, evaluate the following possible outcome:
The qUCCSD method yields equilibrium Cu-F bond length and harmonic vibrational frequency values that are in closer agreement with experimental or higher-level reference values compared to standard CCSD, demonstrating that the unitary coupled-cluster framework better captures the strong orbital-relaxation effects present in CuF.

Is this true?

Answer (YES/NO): NO